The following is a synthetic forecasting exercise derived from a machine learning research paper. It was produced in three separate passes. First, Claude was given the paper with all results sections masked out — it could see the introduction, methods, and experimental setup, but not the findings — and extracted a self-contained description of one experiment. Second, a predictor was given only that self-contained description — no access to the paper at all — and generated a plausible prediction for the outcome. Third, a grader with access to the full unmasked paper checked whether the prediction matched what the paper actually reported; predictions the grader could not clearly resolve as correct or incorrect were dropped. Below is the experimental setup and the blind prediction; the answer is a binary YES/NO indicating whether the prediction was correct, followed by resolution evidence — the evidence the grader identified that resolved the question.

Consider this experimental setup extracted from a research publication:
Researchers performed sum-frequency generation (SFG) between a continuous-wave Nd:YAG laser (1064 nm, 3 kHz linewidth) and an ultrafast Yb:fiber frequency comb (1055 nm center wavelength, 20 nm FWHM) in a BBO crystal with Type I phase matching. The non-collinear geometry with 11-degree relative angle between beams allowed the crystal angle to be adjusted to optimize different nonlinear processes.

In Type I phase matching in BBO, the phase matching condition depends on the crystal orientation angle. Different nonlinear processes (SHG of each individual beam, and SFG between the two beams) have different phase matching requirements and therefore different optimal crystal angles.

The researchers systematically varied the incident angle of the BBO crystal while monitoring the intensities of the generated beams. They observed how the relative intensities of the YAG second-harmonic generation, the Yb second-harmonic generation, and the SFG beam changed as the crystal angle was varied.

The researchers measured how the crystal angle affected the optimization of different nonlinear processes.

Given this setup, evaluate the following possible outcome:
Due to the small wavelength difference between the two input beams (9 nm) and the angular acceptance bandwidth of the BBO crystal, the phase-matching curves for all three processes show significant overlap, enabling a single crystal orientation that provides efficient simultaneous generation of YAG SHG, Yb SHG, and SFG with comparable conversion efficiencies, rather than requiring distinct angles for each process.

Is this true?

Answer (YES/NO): NO